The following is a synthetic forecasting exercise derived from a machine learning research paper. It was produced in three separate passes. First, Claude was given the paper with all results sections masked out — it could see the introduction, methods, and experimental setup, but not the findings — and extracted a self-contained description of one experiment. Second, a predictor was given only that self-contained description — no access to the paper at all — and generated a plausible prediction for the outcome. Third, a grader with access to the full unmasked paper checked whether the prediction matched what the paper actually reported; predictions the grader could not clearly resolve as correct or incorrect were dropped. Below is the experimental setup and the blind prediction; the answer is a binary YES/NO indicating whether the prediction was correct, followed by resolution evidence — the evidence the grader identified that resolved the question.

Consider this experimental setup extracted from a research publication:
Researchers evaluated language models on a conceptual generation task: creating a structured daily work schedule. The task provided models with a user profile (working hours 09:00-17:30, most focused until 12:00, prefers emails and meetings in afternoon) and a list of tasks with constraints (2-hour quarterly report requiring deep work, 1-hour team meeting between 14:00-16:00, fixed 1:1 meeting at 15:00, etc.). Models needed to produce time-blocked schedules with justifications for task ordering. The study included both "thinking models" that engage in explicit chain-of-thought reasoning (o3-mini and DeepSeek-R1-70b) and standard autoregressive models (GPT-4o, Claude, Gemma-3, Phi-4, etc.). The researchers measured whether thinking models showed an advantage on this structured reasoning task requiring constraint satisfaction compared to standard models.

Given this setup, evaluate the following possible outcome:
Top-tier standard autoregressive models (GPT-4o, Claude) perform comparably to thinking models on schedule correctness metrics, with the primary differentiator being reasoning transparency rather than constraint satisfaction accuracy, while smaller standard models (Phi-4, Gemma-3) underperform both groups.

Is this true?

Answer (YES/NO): NO